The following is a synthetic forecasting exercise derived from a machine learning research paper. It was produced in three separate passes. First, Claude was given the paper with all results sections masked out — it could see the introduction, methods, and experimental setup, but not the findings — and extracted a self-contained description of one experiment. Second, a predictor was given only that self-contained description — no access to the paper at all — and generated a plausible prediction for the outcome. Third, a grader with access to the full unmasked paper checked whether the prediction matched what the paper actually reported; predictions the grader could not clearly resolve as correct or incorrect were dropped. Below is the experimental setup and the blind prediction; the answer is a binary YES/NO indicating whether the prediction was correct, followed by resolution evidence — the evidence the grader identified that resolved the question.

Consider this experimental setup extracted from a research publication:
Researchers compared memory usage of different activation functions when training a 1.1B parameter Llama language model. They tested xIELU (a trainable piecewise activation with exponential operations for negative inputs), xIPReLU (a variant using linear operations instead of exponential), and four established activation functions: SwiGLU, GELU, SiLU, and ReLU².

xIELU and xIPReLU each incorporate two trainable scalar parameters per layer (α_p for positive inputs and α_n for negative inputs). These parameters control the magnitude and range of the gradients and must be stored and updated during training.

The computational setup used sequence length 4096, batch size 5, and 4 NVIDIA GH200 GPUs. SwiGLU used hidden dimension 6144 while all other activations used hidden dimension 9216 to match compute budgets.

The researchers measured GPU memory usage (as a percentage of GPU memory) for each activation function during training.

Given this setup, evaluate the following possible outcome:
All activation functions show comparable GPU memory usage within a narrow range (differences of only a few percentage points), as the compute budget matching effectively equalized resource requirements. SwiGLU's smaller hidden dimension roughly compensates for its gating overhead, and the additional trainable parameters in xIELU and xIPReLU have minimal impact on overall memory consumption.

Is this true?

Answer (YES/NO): YES